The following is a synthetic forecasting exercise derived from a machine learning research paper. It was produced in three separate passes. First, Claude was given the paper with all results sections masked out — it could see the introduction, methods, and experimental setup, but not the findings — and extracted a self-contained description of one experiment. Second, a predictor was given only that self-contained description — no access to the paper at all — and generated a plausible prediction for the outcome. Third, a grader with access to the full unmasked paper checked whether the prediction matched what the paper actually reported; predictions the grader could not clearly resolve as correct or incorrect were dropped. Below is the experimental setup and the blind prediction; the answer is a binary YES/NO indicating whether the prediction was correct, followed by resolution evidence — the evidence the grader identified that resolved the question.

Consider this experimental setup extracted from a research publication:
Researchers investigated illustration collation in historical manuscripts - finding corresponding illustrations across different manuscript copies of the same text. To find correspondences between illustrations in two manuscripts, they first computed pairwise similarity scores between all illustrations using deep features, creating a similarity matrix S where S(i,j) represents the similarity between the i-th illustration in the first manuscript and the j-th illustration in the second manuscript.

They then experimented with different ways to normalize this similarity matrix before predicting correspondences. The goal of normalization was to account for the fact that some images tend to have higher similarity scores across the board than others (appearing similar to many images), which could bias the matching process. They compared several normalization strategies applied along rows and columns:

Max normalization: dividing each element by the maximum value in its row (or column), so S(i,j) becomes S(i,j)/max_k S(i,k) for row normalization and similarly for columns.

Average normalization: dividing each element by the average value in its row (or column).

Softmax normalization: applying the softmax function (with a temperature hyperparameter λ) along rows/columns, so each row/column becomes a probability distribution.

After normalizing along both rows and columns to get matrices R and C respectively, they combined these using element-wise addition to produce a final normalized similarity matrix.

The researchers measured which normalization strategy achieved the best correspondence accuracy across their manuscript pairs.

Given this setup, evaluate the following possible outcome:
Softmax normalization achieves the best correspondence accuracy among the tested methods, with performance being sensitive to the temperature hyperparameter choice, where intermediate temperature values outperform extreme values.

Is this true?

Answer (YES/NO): NO